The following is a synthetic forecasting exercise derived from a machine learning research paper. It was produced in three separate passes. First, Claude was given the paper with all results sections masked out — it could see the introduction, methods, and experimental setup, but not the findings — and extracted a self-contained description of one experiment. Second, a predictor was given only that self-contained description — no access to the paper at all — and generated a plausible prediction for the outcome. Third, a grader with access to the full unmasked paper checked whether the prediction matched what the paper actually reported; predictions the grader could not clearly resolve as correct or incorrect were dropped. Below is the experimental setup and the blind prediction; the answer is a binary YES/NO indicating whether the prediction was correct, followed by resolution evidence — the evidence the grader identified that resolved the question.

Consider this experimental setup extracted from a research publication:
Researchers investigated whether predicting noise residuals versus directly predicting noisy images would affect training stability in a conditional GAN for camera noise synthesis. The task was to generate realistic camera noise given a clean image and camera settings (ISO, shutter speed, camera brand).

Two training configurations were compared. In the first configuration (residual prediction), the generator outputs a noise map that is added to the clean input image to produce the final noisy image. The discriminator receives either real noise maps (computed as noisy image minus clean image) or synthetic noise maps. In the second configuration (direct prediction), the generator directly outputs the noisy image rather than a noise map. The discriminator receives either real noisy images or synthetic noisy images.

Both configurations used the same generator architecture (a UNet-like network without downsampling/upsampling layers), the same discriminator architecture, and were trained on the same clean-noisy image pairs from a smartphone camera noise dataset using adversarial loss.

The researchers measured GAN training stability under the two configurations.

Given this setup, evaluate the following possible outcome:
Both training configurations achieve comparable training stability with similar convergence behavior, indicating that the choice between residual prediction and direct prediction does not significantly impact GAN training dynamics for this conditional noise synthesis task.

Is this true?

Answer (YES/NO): NO